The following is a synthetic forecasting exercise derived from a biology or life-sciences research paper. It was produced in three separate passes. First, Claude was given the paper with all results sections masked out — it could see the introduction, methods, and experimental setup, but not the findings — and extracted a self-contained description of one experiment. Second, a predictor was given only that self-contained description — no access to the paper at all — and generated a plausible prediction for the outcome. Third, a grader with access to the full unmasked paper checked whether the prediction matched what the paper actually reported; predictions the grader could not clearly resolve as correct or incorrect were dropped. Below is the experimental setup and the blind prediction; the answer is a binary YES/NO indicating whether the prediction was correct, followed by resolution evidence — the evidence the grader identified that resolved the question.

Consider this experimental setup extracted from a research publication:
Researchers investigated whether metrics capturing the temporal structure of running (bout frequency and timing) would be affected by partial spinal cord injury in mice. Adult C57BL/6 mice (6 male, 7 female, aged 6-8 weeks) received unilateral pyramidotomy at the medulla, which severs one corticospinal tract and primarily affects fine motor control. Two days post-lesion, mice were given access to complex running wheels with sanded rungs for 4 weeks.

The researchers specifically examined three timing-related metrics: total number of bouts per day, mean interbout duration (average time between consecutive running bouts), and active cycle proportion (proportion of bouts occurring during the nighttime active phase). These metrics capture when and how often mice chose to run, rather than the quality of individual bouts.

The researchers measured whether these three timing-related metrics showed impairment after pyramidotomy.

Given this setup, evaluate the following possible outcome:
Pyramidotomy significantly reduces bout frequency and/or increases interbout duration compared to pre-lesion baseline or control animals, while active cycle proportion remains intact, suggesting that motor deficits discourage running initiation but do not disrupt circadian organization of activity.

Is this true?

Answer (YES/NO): NO